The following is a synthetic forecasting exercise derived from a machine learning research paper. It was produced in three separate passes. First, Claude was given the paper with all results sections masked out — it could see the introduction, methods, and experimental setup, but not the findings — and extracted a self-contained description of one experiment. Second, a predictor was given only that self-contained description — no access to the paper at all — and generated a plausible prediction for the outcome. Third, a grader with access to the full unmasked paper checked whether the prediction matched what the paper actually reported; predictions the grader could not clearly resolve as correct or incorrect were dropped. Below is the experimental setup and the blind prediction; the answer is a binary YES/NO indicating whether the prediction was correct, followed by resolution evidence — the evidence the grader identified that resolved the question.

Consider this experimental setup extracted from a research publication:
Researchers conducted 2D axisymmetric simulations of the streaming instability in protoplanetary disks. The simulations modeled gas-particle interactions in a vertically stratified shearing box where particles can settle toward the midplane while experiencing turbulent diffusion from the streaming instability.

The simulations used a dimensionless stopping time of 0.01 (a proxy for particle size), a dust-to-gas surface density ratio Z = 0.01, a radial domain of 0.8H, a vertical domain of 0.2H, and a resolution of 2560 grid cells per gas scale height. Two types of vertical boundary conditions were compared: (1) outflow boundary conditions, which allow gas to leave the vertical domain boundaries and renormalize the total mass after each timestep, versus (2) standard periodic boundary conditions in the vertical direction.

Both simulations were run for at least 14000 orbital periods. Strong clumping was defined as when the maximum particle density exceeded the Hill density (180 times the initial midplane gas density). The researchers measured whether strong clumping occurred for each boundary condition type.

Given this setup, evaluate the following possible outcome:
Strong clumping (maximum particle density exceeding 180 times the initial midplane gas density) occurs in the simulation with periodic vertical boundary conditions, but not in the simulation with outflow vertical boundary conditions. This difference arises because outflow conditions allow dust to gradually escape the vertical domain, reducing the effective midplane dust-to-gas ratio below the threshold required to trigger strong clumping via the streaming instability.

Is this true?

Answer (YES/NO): NO